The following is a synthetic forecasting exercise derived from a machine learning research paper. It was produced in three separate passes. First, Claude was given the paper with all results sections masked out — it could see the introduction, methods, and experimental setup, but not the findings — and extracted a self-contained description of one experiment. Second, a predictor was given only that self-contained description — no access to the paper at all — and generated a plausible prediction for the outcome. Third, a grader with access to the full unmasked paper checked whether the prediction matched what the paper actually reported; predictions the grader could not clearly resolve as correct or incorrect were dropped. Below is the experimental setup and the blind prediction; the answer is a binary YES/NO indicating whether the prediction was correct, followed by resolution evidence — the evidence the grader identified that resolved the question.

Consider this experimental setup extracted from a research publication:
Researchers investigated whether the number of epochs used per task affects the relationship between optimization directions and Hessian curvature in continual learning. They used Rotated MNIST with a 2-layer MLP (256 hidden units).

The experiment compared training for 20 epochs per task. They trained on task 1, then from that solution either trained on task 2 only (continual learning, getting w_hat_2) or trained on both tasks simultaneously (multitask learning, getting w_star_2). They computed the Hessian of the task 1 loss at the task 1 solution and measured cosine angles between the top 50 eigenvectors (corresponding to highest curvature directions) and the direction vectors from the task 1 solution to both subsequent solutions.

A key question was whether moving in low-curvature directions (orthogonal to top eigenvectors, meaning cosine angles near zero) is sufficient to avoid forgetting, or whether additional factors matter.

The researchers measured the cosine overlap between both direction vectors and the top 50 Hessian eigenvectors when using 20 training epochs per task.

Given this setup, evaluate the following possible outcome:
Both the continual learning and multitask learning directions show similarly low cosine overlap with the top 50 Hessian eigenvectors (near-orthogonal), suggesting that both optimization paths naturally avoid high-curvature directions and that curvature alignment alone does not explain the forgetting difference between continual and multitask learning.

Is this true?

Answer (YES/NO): YES